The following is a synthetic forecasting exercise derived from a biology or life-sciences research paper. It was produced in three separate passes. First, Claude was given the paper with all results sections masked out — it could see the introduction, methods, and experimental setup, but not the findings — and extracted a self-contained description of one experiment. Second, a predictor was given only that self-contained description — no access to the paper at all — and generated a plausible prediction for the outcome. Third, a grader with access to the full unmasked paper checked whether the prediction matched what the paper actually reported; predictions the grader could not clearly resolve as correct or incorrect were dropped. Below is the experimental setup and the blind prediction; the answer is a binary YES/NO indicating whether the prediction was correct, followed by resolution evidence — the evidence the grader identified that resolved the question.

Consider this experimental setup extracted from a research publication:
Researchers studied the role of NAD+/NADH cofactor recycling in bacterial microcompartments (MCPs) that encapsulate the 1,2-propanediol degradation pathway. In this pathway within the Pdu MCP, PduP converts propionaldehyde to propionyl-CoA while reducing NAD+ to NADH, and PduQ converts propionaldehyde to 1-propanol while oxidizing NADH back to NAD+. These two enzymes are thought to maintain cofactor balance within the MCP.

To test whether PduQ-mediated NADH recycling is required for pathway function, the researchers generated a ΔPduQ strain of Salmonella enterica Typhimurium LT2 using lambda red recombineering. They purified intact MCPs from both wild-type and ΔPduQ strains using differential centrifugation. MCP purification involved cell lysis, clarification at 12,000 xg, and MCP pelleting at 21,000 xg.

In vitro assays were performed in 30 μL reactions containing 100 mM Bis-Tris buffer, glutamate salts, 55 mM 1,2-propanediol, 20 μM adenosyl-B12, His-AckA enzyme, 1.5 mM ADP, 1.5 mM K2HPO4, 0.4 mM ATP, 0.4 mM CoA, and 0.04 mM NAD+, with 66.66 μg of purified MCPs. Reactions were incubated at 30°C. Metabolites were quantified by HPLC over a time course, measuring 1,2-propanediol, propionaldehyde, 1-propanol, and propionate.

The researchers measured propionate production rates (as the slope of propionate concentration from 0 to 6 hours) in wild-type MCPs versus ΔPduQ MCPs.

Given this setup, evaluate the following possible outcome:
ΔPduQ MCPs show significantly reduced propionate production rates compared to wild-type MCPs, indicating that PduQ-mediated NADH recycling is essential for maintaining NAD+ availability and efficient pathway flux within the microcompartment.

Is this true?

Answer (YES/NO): NO